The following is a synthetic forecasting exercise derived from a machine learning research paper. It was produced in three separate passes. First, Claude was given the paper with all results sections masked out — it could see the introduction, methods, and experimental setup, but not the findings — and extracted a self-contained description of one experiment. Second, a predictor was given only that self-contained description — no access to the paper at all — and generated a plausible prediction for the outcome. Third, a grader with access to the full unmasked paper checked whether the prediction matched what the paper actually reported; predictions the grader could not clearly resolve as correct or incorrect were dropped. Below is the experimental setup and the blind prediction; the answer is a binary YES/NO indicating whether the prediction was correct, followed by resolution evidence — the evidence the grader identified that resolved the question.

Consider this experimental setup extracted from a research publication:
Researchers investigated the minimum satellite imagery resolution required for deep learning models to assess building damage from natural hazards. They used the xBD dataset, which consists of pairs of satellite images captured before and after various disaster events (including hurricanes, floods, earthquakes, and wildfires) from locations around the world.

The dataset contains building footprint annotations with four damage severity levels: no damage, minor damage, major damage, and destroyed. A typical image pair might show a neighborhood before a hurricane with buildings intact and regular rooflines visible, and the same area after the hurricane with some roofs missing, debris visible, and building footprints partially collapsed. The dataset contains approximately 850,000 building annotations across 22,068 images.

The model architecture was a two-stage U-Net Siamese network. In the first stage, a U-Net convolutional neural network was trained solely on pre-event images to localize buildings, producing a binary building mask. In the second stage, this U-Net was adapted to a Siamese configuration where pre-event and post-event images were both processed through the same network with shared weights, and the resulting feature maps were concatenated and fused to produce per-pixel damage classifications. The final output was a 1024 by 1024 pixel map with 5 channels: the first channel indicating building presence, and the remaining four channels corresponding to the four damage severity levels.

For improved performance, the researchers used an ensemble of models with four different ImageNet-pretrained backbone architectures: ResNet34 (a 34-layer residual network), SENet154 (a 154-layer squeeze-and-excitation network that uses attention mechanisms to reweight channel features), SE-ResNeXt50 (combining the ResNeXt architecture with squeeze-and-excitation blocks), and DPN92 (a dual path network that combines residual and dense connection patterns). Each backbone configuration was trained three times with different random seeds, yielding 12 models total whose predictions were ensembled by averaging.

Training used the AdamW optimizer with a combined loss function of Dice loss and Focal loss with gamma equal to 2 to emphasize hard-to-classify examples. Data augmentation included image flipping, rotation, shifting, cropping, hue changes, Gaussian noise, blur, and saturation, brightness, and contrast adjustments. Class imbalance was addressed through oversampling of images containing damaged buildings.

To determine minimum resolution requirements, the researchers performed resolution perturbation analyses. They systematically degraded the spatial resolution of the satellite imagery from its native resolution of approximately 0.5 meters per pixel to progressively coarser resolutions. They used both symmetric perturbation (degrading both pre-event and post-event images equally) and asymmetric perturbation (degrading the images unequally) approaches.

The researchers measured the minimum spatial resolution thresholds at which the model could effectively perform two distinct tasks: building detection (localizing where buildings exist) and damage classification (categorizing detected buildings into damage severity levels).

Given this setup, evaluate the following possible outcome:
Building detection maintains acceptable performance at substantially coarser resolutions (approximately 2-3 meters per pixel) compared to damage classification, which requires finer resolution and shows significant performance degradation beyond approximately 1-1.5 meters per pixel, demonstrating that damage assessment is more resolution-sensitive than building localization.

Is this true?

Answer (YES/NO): NO